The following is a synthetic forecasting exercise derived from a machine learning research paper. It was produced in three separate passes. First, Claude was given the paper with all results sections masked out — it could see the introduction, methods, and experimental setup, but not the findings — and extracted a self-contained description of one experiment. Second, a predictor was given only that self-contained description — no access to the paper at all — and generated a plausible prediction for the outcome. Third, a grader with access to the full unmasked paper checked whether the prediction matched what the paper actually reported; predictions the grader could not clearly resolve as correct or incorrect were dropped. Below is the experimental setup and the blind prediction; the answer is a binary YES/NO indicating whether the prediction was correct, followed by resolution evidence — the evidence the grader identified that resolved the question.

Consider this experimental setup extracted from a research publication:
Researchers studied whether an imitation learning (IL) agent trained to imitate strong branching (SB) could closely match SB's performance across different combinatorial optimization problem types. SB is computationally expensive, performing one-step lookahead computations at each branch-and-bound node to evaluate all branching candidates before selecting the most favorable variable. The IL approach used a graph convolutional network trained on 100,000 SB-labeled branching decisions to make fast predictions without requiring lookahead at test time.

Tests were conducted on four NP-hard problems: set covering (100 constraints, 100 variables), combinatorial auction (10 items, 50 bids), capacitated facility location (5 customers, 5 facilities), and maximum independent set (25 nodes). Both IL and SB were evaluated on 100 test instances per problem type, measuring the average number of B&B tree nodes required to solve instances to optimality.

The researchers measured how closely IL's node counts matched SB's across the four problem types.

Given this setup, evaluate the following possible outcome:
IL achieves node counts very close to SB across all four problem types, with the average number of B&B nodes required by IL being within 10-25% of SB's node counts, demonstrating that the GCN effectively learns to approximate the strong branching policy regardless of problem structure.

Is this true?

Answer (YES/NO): NO